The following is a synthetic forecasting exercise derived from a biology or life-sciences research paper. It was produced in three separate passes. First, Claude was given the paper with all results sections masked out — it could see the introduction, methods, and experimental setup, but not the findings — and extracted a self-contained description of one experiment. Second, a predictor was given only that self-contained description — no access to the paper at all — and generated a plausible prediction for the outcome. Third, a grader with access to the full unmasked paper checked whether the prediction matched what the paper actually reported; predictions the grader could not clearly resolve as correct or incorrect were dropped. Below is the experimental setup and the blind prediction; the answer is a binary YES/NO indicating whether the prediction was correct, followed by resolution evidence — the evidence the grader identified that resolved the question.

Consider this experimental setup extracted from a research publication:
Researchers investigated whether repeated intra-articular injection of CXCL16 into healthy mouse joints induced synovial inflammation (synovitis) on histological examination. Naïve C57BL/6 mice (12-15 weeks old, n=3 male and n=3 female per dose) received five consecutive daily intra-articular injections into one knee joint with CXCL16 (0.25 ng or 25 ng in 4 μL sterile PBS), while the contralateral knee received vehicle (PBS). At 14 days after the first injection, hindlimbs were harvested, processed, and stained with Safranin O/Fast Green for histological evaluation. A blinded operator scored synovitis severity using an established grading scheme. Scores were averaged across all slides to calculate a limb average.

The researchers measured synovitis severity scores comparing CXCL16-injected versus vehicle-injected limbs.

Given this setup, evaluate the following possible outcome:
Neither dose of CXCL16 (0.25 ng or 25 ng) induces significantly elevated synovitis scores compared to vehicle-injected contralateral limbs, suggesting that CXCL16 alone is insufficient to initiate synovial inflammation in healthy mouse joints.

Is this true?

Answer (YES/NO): NO